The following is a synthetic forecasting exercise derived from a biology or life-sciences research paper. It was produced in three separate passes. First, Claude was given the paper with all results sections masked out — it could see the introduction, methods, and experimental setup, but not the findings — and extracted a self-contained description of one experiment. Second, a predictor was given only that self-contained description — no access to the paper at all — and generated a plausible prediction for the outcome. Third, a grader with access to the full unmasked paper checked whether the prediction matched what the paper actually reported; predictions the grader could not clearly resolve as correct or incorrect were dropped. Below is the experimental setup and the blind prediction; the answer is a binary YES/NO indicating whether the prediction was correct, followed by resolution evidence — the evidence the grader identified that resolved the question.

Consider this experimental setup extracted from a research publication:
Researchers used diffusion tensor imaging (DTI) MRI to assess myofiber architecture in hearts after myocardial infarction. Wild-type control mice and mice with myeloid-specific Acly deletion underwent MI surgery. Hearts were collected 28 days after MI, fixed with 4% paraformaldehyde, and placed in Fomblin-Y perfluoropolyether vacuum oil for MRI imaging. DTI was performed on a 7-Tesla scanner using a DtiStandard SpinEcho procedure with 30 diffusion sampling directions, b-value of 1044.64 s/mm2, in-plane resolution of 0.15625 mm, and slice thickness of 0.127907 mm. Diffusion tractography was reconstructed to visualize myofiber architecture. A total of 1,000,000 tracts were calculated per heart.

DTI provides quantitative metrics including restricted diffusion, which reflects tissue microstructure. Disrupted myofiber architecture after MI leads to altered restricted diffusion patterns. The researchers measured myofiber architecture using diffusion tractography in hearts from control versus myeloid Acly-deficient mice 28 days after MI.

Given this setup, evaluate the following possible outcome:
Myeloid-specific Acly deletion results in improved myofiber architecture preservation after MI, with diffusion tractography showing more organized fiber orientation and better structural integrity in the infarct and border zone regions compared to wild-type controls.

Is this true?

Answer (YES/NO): YES